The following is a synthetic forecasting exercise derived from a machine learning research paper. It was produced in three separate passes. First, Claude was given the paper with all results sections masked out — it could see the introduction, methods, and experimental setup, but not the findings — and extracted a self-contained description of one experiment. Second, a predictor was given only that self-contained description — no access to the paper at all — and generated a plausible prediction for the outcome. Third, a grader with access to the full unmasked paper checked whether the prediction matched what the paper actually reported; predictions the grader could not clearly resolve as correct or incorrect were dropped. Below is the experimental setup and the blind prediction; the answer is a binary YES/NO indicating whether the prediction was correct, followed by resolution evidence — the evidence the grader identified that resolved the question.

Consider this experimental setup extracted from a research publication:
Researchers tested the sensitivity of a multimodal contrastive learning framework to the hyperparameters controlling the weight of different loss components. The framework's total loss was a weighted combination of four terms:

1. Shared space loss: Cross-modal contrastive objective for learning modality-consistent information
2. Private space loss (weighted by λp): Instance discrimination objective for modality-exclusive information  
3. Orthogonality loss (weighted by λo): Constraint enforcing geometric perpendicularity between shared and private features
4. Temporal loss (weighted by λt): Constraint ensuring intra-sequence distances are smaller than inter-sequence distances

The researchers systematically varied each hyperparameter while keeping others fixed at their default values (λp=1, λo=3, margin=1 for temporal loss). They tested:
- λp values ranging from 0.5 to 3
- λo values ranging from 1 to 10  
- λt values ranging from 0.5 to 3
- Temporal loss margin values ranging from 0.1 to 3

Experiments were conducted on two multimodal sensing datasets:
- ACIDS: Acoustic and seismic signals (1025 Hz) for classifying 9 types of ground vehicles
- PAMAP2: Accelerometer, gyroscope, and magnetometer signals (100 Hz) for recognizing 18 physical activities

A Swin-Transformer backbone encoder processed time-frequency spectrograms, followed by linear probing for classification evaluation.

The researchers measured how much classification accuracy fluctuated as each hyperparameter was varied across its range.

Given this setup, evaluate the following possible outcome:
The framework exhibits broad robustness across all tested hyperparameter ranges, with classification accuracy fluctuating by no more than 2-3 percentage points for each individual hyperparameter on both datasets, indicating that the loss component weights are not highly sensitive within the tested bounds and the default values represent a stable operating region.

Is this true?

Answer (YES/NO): YES